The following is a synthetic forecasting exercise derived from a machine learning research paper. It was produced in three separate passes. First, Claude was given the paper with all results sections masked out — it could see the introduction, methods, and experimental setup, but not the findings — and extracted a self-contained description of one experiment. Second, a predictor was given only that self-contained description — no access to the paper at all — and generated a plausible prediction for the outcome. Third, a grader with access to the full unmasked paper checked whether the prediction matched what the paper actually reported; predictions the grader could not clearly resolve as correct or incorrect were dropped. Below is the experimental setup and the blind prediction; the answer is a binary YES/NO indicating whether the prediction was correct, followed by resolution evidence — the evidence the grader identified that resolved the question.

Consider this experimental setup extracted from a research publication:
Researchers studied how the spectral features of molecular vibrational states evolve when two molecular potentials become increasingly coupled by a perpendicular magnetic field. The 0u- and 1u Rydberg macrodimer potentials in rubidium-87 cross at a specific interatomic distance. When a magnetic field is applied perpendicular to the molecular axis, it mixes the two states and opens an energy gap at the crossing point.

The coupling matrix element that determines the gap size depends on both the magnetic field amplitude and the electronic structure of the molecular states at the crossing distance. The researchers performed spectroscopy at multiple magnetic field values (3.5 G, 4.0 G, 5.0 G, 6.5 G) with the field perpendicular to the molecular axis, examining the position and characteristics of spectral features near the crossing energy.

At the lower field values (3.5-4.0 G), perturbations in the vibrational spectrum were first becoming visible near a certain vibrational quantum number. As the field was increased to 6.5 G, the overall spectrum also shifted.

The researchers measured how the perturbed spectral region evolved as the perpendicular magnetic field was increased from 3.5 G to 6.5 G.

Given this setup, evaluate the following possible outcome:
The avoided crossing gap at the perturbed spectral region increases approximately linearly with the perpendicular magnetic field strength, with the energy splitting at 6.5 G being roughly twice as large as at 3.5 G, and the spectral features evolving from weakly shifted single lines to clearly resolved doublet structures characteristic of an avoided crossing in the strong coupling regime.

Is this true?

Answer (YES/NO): NO